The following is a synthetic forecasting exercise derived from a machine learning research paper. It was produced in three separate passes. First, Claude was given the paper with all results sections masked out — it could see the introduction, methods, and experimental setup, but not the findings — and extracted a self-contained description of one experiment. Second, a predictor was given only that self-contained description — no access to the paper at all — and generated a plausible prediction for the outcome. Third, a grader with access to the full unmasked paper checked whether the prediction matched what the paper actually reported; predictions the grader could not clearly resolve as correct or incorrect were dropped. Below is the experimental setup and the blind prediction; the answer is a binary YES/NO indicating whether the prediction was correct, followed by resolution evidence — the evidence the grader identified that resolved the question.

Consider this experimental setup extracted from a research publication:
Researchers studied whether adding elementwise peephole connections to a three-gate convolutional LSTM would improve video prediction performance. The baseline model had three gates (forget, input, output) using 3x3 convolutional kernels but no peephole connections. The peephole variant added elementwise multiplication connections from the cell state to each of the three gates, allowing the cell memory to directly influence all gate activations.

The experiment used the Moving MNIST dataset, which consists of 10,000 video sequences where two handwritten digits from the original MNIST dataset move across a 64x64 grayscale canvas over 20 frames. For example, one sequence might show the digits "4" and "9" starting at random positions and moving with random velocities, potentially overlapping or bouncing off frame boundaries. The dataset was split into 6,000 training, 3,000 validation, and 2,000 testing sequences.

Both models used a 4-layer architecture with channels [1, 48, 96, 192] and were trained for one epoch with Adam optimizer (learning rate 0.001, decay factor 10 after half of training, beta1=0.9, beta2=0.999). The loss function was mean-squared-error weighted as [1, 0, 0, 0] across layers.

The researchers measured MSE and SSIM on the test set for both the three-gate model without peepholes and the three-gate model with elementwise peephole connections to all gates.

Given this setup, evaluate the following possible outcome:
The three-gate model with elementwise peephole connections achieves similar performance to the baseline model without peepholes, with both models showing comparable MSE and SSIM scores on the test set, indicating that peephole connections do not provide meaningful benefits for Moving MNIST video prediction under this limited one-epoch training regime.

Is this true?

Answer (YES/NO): YES